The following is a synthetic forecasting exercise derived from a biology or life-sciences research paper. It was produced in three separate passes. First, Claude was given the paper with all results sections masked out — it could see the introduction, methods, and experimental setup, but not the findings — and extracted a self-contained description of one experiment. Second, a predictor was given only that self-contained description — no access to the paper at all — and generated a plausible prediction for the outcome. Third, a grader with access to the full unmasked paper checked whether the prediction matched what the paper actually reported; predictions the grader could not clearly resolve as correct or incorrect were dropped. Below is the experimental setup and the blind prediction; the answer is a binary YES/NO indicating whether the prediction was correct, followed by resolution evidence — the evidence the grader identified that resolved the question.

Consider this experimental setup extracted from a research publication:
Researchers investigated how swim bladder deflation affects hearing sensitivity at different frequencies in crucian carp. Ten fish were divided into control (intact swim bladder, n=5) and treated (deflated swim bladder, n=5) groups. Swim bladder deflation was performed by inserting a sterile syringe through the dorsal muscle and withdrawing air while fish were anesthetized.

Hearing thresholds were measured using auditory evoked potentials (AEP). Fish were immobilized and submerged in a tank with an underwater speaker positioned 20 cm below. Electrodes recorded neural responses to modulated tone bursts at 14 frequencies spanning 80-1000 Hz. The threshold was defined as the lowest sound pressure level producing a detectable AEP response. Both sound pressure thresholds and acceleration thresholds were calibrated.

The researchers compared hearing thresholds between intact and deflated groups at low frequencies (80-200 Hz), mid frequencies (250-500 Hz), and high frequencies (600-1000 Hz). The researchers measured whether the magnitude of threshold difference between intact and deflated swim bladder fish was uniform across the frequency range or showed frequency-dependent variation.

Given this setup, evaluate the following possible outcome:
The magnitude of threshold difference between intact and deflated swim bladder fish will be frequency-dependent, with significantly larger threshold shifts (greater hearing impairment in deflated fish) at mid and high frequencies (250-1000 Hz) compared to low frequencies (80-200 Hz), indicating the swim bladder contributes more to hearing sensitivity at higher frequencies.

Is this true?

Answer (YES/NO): YES